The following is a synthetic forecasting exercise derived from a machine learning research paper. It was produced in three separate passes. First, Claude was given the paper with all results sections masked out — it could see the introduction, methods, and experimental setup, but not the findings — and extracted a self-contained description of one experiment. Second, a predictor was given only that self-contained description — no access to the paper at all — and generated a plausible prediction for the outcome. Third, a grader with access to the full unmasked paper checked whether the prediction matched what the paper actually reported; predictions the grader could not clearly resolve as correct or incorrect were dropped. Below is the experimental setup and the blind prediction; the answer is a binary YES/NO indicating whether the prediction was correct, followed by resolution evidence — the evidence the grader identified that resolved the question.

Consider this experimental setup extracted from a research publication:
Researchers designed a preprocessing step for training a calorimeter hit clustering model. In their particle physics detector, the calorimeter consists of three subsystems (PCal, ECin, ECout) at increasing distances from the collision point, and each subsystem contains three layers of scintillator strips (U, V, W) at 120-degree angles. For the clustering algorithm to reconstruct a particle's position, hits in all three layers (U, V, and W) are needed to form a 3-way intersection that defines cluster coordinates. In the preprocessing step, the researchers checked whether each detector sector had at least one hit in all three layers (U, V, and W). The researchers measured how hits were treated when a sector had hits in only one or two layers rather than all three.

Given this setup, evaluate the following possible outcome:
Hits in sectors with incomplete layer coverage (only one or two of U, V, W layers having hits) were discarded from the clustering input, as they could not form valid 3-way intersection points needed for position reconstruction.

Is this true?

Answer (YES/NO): NO